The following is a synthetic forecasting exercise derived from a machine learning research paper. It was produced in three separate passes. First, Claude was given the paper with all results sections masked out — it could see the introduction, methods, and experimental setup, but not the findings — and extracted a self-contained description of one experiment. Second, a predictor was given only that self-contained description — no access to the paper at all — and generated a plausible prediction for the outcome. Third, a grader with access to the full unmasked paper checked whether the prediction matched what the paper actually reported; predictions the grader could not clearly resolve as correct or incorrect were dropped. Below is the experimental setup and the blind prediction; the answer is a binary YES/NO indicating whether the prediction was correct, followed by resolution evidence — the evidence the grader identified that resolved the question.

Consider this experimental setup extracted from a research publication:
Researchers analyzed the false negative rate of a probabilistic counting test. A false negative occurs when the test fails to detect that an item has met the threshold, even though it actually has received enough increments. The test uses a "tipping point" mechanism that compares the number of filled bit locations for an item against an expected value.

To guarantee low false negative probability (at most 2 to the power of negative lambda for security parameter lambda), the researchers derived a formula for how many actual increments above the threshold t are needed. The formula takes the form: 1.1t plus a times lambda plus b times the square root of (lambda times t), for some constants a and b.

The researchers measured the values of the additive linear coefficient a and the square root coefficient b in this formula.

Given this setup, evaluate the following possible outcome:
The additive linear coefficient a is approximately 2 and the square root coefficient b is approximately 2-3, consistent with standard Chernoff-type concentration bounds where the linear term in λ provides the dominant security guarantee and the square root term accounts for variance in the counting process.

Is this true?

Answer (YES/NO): NO